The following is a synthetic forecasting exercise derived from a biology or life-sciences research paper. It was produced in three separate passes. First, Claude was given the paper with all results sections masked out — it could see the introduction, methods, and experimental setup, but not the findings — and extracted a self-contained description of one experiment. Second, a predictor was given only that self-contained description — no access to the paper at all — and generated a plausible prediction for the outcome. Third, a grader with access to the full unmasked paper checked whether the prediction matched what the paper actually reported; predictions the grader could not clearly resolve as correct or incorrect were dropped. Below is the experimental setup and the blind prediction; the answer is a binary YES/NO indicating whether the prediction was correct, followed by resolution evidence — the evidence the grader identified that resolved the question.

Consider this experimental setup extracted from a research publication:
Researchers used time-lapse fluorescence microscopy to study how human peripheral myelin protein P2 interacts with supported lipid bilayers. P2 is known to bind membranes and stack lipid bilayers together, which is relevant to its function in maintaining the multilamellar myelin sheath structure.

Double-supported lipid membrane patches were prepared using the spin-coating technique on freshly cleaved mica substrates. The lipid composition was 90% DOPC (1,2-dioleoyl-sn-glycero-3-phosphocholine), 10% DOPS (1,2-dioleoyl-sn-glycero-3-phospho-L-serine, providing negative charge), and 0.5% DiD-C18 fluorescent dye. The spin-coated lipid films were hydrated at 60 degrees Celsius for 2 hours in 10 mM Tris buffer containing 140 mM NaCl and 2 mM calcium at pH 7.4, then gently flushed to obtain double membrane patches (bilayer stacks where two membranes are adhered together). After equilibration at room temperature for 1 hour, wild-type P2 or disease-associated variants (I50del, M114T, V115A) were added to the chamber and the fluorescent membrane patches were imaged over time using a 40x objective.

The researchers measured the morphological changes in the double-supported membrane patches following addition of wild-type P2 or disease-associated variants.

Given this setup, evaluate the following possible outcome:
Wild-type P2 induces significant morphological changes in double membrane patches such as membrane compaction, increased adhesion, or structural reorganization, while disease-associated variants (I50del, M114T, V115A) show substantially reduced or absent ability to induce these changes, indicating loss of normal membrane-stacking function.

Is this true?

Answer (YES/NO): NO